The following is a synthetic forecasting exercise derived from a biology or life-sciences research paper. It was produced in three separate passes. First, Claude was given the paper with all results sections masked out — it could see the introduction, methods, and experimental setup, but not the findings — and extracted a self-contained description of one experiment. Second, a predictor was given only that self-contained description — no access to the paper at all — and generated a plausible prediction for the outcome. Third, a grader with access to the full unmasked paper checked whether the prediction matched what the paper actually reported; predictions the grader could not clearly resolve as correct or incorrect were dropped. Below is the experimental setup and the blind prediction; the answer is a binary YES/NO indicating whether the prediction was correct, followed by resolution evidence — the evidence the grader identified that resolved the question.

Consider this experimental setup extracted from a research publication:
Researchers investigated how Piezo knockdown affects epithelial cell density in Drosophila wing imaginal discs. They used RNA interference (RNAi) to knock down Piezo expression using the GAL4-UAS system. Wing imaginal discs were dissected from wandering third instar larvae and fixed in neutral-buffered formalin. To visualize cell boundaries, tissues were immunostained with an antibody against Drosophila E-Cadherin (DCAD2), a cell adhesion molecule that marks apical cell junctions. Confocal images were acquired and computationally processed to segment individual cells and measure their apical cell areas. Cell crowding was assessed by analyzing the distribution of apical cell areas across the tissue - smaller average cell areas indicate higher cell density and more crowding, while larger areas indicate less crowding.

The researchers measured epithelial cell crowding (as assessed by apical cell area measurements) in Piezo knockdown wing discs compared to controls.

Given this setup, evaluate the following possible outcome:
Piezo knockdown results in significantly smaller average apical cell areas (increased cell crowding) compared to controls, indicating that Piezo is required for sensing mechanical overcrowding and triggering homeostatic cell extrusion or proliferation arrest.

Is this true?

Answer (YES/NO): NO